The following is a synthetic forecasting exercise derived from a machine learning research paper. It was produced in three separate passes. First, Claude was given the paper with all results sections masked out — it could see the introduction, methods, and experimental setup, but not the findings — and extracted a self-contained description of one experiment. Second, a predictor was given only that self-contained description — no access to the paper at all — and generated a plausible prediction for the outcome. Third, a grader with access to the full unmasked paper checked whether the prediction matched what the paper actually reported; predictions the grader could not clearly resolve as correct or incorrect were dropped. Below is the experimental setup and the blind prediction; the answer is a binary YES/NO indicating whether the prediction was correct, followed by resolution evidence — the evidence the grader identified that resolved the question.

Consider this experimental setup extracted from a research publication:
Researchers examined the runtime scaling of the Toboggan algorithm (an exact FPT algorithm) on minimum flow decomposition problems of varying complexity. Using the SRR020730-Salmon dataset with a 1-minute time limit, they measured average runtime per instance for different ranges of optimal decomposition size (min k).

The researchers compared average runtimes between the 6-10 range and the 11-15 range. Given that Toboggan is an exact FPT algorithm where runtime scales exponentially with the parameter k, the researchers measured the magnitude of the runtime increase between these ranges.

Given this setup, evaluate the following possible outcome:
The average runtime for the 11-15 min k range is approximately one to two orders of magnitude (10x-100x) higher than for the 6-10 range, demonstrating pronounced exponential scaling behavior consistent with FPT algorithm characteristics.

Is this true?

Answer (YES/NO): YES